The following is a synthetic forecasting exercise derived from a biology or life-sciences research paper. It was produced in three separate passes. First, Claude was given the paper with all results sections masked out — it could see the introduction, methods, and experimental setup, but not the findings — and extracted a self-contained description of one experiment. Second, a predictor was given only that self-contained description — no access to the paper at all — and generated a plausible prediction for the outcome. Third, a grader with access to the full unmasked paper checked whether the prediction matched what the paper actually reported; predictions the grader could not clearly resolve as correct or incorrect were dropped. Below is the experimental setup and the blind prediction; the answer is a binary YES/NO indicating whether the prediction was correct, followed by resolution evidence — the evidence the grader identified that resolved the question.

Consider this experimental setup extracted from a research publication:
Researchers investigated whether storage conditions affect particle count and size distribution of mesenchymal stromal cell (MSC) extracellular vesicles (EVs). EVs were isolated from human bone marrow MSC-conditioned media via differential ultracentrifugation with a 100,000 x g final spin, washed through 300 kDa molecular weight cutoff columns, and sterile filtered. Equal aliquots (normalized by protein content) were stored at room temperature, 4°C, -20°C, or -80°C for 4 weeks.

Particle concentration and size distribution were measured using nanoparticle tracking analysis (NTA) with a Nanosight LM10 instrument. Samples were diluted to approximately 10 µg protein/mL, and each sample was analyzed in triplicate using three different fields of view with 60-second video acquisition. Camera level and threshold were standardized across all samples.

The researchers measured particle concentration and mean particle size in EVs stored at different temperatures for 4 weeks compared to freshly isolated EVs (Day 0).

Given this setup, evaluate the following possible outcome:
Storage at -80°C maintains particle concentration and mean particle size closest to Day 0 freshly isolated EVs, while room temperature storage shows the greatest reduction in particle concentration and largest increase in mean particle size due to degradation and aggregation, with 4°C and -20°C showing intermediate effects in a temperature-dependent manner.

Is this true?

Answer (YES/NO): NO